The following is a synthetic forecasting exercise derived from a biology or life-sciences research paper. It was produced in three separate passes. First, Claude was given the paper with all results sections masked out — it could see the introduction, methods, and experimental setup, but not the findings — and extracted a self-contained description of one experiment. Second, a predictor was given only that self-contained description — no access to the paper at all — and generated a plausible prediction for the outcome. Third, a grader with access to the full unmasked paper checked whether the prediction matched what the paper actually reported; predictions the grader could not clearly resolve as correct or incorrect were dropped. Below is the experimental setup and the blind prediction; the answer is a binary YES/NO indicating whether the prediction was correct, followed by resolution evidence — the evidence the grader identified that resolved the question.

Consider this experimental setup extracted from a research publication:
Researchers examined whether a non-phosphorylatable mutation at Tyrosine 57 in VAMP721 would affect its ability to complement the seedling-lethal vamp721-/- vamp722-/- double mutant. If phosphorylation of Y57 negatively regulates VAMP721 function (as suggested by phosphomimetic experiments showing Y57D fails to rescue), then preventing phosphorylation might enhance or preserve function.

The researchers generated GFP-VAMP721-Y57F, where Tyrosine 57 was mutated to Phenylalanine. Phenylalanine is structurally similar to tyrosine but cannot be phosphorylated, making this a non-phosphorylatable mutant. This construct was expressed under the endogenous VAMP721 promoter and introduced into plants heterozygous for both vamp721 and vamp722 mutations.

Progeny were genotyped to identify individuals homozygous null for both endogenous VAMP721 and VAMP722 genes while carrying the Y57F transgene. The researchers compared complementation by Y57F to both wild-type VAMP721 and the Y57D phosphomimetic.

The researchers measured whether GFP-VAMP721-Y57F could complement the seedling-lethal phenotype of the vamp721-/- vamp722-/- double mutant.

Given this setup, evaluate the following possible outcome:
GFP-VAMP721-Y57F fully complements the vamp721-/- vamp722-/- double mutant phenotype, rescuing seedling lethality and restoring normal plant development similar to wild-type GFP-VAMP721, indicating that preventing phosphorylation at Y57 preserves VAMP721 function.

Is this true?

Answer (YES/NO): NO